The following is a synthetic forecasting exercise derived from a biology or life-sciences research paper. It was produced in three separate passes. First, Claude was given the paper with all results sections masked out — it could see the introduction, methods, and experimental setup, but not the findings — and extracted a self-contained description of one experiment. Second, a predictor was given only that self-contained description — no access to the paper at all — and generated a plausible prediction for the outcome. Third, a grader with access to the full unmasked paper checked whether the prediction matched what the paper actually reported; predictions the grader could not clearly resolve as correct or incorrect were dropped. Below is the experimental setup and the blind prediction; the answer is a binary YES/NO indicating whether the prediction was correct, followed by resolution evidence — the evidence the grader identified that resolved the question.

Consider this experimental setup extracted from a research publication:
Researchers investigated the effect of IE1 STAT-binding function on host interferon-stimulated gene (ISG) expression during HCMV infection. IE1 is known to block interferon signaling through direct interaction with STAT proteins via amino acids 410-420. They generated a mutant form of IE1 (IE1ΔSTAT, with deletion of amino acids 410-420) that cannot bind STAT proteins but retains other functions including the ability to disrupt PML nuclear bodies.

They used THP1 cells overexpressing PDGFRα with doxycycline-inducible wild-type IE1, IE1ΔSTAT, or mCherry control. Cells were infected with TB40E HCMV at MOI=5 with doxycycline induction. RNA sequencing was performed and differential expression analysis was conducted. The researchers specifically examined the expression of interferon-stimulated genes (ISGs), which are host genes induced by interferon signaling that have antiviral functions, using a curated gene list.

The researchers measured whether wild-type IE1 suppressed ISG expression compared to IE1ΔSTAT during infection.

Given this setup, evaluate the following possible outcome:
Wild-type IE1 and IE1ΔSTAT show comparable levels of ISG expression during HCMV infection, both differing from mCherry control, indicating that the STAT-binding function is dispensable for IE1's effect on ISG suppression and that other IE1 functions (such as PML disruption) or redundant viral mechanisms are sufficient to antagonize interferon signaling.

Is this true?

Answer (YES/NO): NO